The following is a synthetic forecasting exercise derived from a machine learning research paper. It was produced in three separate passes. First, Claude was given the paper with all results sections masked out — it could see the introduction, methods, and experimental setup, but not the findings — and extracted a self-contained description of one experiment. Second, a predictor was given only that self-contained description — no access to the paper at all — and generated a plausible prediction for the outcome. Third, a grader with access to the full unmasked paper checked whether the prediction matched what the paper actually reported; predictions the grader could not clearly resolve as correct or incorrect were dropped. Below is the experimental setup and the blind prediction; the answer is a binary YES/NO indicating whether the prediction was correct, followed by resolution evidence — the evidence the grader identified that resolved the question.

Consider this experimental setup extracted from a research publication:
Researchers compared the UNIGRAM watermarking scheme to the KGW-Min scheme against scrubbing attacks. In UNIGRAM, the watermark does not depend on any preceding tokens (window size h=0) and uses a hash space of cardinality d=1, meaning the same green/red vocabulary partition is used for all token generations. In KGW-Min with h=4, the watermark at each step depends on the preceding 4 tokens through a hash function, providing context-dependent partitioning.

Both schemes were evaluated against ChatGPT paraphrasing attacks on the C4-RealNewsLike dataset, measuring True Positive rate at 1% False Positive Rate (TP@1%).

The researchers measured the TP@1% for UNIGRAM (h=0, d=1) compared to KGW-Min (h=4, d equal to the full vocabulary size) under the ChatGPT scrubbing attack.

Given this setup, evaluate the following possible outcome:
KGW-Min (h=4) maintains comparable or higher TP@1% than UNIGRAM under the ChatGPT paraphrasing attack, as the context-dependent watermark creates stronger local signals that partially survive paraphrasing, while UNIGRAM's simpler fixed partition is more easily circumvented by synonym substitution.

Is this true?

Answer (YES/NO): NO